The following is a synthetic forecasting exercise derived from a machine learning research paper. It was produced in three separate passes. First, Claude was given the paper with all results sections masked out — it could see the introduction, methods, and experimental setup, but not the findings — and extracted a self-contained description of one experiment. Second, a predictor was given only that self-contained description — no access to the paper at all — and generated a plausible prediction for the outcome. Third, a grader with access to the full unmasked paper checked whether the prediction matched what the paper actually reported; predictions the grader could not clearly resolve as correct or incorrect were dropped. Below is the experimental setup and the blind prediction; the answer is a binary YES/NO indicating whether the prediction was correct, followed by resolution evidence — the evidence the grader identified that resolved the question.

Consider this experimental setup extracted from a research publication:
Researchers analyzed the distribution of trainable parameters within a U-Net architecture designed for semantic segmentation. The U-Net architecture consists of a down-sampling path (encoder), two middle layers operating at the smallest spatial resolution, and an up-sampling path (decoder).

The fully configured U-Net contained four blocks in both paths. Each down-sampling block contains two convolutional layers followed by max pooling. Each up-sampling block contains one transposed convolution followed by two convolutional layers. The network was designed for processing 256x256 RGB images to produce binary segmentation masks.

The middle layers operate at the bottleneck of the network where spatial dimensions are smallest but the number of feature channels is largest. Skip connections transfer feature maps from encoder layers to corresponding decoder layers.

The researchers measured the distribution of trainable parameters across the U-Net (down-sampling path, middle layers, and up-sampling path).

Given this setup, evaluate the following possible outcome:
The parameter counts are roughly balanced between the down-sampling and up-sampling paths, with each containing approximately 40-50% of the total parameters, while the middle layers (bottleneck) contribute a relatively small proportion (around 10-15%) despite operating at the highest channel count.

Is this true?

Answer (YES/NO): NO